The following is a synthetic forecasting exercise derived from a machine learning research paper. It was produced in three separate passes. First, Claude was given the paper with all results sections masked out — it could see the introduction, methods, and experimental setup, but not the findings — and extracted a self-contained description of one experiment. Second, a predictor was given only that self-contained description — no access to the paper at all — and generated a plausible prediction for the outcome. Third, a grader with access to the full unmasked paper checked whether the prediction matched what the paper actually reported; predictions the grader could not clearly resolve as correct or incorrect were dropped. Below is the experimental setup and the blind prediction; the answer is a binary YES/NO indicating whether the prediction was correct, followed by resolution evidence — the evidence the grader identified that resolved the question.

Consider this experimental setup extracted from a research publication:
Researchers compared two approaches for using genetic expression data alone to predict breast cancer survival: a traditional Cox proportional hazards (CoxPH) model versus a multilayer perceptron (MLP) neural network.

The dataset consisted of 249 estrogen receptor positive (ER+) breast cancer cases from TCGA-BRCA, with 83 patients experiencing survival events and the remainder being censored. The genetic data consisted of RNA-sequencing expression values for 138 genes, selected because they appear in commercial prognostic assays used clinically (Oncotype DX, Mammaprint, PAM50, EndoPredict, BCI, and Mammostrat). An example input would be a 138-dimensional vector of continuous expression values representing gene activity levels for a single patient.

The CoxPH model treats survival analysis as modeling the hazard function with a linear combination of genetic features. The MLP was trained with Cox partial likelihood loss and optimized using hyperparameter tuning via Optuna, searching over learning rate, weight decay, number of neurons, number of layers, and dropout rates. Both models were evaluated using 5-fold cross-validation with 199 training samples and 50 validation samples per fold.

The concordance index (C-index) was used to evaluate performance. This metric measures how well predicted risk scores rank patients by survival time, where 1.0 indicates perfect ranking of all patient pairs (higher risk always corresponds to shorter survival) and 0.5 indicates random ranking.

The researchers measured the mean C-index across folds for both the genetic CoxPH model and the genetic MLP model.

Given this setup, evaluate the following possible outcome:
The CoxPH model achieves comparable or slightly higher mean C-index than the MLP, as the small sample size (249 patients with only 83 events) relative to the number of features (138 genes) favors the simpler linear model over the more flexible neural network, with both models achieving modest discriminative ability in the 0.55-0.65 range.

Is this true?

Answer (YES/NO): NO